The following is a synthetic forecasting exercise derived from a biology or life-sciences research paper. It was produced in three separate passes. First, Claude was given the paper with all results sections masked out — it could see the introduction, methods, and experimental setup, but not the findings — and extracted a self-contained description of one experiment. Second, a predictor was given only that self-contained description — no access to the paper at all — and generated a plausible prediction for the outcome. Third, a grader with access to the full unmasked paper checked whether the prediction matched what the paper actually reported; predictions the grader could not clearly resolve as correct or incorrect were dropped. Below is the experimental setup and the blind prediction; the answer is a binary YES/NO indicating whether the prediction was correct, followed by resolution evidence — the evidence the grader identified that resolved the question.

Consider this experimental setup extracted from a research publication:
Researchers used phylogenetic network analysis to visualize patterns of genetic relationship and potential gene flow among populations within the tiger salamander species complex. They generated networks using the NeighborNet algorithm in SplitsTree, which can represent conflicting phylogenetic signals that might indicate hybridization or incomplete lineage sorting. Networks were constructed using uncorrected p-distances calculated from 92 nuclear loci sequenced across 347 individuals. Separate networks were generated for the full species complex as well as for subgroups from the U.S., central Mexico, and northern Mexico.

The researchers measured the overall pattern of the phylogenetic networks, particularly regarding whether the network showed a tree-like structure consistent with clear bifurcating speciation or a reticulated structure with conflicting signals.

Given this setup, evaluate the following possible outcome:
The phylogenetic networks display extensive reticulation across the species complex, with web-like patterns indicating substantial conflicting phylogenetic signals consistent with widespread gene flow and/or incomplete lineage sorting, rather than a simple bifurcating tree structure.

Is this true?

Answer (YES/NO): YES